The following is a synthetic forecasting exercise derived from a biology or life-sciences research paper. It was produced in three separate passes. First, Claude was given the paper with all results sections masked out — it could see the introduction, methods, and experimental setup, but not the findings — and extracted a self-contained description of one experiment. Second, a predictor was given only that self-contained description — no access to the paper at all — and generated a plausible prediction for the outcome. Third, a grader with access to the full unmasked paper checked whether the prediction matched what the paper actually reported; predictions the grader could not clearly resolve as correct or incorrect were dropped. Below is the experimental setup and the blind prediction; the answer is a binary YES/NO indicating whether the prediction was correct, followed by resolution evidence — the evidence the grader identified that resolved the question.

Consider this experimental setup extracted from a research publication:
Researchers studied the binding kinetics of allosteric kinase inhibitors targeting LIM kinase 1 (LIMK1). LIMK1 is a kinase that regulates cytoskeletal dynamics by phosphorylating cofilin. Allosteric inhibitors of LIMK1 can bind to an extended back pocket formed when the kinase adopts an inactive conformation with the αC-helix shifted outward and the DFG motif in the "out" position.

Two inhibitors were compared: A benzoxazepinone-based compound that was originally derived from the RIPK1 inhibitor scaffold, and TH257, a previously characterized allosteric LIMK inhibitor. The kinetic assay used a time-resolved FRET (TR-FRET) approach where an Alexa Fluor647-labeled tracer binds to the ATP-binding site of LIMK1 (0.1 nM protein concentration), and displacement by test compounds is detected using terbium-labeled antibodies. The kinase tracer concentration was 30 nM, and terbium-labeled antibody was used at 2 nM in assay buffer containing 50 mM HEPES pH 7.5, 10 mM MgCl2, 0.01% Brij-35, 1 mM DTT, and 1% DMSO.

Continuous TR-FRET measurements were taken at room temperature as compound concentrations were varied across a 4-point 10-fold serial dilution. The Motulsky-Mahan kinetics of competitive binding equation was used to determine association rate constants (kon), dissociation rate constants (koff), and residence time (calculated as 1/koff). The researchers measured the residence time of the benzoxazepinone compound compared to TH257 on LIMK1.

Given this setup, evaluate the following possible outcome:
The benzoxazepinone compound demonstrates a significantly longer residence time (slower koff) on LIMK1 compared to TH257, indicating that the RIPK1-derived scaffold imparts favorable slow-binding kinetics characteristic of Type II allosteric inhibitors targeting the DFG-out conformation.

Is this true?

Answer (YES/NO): NO